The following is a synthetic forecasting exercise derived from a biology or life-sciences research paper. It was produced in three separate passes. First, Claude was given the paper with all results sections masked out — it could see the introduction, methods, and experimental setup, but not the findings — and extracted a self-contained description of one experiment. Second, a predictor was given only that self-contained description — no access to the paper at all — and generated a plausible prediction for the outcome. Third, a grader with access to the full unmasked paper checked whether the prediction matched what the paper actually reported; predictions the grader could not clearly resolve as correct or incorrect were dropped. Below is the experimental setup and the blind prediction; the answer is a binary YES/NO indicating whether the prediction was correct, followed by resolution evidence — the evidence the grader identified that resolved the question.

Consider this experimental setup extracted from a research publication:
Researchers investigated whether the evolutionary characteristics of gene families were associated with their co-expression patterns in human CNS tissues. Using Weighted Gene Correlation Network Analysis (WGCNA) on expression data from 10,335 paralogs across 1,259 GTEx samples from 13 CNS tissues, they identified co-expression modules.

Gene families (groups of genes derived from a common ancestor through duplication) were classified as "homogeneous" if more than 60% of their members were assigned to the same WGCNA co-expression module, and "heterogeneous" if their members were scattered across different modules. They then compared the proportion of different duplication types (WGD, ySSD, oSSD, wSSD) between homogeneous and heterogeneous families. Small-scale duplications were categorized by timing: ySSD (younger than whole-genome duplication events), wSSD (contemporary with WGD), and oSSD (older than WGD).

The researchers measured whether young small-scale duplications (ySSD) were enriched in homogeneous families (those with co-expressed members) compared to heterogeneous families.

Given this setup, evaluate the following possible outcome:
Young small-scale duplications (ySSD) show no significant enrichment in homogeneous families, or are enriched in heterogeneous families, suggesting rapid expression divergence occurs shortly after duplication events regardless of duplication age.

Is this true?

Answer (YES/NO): NO